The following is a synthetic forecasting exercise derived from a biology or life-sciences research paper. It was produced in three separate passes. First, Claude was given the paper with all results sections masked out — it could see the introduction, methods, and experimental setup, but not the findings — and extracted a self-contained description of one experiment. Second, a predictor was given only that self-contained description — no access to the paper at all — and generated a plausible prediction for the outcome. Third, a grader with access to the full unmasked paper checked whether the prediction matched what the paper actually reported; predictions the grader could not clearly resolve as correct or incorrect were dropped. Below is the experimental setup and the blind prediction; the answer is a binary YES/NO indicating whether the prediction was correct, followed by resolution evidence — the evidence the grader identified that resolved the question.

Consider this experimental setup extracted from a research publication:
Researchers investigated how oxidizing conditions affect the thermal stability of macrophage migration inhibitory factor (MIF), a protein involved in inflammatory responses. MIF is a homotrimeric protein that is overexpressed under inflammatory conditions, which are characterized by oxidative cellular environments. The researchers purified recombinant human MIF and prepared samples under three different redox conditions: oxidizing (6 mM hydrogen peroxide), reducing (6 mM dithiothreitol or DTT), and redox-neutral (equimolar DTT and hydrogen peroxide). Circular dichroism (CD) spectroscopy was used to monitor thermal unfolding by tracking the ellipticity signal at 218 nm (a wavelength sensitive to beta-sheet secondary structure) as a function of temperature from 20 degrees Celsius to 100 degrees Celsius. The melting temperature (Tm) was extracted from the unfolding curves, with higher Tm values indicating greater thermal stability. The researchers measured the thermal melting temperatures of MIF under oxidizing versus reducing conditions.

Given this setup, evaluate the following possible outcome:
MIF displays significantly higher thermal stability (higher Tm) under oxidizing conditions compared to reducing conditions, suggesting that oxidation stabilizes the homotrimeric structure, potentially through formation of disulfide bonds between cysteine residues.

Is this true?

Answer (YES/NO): NO